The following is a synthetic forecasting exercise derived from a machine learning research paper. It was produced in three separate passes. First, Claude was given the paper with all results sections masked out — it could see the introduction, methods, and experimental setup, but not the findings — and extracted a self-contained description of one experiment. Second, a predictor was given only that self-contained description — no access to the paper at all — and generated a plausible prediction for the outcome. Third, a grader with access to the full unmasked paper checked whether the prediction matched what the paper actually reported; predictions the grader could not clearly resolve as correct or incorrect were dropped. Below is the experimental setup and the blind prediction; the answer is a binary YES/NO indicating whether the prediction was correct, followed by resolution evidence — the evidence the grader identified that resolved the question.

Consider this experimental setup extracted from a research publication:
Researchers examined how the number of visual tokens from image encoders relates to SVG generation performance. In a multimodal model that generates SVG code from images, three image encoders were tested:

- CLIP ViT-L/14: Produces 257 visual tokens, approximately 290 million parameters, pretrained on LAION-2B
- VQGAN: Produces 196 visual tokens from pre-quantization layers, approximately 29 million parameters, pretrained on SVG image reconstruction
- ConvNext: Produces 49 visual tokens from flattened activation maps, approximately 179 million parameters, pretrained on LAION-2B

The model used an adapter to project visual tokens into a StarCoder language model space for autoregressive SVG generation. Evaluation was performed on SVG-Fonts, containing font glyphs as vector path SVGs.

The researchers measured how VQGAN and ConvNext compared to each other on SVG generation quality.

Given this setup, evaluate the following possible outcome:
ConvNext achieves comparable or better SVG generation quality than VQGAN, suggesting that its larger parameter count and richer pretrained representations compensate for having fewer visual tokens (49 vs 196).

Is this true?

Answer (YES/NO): YES